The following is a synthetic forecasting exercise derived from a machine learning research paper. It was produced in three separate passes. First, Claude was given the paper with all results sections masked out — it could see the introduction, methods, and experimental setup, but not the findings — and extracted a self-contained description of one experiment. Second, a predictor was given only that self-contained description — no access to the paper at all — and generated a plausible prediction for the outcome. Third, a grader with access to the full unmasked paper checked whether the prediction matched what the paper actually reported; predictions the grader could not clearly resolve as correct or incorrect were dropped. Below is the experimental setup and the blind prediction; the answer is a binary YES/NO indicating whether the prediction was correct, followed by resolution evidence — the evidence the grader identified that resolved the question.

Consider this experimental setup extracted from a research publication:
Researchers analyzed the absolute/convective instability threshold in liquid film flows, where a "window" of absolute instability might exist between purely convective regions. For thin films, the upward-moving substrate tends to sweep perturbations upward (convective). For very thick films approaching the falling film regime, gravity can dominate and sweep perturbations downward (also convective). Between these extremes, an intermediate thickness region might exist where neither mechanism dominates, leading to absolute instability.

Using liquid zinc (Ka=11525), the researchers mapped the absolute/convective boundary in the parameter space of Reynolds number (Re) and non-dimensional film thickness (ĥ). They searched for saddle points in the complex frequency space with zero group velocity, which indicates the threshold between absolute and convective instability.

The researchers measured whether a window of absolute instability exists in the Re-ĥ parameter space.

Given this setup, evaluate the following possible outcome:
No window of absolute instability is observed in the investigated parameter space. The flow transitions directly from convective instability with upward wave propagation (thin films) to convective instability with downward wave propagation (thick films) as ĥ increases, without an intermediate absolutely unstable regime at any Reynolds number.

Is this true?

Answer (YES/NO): NO